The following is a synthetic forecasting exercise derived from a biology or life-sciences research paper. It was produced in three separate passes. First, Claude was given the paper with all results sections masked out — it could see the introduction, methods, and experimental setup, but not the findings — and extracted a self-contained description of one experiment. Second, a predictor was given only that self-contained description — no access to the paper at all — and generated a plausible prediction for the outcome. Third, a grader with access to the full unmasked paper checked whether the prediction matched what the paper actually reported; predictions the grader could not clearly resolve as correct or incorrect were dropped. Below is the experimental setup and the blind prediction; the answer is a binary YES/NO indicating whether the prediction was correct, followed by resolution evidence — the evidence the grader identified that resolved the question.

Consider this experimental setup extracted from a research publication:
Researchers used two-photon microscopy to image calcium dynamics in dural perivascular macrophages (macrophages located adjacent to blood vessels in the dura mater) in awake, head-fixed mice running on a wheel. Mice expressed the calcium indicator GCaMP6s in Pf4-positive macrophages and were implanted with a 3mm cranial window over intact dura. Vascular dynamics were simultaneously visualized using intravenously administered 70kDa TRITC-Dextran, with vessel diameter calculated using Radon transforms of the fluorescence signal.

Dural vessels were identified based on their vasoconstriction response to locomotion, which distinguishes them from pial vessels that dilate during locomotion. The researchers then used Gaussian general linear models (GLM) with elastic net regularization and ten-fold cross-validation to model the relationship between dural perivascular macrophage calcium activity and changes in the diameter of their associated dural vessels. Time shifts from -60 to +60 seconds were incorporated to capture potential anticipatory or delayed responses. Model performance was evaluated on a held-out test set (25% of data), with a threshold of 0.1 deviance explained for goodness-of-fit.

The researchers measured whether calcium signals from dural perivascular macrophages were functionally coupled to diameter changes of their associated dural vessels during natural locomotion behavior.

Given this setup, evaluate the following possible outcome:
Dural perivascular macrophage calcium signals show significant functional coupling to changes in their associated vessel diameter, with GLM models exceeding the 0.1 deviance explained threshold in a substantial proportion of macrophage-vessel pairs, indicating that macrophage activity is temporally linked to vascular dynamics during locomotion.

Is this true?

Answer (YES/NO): YES